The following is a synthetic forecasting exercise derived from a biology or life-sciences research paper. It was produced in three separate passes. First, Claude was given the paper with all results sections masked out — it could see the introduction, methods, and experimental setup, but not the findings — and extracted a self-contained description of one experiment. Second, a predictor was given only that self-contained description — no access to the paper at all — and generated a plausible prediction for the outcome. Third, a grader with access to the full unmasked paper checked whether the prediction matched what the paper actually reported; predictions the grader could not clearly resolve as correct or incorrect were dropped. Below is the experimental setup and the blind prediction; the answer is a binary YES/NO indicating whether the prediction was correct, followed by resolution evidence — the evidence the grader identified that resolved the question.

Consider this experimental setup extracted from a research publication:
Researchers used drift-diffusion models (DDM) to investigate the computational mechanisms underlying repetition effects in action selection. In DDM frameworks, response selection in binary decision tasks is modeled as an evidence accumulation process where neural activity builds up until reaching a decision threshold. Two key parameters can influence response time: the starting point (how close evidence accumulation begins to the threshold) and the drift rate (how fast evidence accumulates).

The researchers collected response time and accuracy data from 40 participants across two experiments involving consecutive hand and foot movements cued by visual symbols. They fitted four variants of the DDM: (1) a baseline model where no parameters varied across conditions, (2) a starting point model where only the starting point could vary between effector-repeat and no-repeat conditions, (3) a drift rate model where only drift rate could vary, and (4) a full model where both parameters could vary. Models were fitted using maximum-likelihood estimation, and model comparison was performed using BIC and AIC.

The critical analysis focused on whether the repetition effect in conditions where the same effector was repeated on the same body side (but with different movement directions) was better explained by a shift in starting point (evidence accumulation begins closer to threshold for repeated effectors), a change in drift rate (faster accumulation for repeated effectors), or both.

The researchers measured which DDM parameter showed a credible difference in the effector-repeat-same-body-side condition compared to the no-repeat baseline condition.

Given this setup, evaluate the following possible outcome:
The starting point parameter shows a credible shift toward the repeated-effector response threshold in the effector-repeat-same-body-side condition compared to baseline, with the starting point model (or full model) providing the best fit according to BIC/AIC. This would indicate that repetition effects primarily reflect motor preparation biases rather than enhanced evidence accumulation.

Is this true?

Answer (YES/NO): YES